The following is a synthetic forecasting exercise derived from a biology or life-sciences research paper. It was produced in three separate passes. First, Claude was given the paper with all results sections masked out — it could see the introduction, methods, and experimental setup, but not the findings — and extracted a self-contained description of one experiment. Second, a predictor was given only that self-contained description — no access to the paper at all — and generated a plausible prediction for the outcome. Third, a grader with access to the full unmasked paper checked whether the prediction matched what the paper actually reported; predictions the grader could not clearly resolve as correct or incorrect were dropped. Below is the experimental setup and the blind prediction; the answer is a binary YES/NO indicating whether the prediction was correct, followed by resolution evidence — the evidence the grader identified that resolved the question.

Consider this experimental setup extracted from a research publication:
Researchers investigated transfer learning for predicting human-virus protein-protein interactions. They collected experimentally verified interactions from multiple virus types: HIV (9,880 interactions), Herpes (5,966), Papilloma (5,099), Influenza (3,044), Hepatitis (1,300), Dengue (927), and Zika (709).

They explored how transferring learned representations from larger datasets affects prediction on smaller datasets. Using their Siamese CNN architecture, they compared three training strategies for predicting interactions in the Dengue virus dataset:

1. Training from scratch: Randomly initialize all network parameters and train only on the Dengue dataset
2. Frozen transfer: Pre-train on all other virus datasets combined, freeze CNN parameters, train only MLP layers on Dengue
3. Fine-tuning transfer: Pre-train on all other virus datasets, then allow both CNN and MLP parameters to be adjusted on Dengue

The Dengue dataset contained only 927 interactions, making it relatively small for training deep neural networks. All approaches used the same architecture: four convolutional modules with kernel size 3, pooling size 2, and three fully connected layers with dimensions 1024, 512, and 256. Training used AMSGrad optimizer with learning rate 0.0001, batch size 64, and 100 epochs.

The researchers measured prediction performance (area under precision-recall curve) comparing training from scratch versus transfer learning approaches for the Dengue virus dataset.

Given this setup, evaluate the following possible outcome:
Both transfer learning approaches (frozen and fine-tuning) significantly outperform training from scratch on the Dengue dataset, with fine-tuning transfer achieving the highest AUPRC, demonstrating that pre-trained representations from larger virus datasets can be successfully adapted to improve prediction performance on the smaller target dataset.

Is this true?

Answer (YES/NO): YES